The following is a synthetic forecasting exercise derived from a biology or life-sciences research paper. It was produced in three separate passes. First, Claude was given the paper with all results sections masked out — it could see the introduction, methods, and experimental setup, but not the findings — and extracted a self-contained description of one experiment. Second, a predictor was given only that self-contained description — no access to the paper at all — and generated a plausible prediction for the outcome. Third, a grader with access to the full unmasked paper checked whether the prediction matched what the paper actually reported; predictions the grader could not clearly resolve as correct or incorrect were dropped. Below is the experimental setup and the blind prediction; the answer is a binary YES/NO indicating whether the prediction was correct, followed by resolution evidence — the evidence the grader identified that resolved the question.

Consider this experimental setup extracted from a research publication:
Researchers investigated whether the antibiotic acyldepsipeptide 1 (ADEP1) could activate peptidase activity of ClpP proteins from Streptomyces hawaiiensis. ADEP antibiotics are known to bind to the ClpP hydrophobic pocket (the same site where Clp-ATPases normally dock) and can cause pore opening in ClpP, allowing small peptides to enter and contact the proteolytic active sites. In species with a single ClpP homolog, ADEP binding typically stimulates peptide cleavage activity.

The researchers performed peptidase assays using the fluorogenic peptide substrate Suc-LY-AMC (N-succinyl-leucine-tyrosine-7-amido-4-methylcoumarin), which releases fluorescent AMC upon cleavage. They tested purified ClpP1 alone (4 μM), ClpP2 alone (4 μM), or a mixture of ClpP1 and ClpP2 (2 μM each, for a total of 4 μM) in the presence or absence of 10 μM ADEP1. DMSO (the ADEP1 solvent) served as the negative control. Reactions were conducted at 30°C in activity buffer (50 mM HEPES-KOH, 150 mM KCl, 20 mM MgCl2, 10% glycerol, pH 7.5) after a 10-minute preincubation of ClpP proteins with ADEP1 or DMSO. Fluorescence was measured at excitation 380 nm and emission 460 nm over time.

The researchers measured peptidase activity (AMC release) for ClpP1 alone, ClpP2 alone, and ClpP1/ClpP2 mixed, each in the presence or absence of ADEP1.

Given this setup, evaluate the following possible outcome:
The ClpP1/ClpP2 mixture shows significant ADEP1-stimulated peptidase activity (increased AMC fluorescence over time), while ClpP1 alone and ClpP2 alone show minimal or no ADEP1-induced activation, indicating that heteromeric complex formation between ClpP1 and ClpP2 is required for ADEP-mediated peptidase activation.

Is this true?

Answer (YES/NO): NO